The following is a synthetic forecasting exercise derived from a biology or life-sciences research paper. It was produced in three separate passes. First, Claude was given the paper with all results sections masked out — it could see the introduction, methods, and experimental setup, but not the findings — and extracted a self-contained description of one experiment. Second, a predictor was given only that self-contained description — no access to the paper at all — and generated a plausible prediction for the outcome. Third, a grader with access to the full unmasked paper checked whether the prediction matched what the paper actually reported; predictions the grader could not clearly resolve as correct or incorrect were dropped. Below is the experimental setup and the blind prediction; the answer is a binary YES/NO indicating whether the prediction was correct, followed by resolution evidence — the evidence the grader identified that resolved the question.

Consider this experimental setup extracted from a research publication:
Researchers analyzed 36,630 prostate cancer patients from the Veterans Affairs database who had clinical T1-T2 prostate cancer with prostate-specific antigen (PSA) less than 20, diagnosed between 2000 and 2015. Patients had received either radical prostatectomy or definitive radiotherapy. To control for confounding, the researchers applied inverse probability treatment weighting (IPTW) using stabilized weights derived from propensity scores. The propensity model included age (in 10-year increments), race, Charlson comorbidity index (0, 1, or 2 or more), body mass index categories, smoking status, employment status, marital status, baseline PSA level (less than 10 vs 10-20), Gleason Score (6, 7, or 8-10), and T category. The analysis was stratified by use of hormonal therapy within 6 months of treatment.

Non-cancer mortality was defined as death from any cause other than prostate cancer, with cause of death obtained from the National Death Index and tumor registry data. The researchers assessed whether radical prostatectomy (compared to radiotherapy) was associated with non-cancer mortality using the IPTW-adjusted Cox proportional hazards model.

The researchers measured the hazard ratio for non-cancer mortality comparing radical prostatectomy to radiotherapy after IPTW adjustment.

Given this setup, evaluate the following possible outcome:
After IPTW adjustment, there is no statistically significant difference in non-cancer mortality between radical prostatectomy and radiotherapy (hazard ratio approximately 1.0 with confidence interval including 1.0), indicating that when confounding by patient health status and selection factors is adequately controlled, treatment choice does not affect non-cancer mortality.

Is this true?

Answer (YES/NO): NO